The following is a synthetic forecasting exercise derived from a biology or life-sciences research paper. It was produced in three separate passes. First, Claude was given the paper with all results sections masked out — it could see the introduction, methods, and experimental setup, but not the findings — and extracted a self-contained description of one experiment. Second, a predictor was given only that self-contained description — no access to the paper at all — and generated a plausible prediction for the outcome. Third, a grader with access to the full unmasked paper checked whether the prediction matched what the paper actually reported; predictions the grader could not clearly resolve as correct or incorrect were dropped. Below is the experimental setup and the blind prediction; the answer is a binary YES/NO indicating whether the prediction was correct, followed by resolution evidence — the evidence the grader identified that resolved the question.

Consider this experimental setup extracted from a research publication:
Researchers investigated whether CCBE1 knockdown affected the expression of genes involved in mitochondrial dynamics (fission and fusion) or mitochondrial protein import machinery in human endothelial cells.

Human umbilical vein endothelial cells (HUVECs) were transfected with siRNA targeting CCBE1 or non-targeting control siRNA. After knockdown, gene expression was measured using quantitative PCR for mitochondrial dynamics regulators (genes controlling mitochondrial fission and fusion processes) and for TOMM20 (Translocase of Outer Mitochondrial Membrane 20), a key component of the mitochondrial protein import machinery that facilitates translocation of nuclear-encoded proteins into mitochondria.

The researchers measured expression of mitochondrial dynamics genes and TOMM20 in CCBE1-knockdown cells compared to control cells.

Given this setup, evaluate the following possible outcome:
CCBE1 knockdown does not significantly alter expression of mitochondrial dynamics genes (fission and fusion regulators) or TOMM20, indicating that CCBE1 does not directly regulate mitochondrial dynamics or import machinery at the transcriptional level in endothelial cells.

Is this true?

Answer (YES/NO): NO